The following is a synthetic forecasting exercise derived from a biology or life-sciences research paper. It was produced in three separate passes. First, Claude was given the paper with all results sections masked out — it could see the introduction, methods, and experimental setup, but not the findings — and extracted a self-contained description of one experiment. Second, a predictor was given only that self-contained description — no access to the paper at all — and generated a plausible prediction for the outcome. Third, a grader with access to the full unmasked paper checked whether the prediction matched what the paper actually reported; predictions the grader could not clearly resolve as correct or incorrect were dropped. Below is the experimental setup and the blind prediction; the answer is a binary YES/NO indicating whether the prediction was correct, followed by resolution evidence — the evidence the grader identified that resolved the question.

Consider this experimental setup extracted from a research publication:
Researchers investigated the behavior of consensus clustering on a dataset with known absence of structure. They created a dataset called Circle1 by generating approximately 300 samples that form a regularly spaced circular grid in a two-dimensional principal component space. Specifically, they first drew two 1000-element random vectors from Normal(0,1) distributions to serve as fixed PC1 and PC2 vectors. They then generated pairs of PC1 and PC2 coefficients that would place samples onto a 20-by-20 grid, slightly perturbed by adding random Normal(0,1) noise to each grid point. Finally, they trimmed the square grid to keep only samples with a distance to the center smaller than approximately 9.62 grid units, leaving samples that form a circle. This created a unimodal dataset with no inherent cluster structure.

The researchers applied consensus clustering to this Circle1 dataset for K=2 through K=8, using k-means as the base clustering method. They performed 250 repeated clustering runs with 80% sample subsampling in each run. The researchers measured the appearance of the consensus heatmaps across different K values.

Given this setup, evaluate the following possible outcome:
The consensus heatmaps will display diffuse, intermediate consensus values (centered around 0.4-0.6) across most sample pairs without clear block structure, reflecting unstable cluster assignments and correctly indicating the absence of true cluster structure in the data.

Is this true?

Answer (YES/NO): NO